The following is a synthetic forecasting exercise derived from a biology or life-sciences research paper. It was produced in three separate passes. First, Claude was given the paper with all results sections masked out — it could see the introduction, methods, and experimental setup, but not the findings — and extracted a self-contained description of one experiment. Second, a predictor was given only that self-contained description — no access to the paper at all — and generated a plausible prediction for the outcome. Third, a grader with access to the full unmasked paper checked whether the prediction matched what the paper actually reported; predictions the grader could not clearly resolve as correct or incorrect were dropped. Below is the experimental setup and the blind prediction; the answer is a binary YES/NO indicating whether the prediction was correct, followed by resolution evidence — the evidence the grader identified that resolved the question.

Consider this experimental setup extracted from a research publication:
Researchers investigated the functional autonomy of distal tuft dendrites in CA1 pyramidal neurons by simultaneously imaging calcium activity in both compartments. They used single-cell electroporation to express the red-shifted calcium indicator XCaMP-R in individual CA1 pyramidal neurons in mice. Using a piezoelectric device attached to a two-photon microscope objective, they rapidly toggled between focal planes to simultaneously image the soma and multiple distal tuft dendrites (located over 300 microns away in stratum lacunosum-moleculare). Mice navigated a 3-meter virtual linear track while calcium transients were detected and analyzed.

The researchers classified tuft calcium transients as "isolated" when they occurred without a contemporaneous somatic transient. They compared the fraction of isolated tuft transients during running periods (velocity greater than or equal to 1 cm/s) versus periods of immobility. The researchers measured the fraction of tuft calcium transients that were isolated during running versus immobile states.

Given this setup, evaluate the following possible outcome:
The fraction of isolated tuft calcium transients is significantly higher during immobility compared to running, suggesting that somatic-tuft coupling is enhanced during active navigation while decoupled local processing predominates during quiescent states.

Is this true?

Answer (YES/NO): NO